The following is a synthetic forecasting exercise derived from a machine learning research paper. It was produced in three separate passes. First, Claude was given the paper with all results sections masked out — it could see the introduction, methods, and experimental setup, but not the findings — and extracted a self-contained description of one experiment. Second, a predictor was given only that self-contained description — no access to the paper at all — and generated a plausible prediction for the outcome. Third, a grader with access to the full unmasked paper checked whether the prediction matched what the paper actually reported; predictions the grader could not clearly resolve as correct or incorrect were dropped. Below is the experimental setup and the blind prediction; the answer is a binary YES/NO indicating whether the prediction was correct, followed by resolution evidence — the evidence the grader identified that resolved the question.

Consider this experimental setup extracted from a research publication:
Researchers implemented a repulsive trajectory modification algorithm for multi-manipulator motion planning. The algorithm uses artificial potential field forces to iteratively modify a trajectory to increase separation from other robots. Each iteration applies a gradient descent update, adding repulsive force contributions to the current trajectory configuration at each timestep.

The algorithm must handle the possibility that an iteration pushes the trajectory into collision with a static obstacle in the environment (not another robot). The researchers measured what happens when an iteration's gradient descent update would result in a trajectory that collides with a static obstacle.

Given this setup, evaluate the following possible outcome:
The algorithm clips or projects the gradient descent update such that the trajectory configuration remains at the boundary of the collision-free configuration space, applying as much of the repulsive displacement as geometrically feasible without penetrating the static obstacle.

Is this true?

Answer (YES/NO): NO